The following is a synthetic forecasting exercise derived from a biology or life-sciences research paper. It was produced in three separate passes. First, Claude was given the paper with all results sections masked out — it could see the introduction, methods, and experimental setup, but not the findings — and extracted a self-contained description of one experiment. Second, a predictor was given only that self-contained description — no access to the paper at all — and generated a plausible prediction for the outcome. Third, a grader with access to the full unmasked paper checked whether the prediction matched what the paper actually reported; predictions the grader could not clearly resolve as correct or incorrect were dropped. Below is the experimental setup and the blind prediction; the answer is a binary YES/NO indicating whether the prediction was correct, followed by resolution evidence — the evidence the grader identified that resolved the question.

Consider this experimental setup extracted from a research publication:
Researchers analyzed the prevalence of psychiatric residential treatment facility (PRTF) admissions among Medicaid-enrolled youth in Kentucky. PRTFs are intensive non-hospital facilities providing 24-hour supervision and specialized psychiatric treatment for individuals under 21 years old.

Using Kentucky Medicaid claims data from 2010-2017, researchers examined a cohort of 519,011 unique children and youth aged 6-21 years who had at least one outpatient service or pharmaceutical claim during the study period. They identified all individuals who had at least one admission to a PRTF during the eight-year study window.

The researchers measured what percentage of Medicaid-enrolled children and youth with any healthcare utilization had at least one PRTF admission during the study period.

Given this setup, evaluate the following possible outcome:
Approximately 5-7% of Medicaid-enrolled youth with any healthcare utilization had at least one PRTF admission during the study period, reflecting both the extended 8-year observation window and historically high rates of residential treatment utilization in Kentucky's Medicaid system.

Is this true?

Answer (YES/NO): NO